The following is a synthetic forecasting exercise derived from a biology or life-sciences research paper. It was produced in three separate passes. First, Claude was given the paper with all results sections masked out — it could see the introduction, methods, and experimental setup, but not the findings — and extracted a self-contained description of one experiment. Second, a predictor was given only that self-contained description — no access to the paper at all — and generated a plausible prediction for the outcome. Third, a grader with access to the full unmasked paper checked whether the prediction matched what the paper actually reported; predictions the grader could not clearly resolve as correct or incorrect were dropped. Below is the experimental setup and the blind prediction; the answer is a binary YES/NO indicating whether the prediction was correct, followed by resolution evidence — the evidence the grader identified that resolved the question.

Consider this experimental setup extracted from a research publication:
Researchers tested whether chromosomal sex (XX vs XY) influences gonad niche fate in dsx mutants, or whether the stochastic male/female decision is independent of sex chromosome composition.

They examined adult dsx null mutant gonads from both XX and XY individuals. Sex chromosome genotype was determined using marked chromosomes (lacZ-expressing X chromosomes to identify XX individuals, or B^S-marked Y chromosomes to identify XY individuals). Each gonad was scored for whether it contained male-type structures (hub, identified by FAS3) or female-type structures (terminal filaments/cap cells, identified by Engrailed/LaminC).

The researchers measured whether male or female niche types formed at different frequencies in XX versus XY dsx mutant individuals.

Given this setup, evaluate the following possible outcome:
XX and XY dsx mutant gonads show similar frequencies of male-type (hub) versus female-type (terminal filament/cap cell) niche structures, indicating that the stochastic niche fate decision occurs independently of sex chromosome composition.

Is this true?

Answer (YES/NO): YES